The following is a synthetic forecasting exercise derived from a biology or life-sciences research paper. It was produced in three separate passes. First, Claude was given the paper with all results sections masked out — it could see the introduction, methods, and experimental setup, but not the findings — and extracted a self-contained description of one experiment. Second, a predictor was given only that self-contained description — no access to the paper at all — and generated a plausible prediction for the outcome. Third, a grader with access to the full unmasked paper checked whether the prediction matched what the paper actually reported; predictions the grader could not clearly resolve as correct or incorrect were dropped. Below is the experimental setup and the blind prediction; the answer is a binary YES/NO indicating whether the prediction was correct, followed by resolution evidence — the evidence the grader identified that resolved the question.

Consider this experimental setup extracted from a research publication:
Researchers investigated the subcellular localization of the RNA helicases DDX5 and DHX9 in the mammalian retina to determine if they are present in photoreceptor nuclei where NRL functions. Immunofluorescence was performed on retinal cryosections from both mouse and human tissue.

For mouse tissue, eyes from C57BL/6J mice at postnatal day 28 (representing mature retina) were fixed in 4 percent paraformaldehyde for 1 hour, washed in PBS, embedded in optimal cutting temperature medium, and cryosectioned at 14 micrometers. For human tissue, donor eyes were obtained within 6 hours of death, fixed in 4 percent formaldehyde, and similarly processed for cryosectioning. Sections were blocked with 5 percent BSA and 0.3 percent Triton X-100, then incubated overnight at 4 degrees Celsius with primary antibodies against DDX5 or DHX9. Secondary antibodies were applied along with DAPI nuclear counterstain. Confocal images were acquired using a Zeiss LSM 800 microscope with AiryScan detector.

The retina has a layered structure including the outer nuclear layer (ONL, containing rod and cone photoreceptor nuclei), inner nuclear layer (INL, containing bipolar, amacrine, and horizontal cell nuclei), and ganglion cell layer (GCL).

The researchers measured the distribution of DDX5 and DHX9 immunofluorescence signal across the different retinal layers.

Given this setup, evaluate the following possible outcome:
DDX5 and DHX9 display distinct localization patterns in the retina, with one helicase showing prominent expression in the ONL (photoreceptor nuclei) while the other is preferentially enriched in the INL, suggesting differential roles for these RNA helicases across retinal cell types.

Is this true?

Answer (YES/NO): NO